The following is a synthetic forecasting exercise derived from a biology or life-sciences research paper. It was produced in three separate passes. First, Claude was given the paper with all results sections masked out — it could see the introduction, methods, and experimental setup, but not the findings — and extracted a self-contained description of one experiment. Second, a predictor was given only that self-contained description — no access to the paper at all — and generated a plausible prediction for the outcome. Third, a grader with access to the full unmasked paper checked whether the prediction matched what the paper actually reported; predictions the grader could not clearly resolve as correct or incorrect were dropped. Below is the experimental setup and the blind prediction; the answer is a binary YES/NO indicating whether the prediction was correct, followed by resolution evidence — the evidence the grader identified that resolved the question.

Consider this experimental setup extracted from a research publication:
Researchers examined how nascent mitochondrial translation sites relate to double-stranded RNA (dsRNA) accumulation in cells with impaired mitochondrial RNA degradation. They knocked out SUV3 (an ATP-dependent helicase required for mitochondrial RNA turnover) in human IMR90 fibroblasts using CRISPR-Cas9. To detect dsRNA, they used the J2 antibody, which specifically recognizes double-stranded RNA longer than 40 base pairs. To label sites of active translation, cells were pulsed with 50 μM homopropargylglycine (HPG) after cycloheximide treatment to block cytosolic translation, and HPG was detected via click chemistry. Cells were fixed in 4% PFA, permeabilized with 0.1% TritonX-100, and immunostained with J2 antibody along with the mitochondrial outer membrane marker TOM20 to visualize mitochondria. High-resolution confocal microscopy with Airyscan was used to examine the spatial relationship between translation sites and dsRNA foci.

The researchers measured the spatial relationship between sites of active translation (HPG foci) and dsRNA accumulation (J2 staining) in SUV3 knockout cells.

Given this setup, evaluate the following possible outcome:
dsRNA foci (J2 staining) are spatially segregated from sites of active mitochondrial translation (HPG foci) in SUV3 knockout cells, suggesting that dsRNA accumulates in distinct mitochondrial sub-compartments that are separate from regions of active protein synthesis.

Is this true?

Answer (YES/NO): NO